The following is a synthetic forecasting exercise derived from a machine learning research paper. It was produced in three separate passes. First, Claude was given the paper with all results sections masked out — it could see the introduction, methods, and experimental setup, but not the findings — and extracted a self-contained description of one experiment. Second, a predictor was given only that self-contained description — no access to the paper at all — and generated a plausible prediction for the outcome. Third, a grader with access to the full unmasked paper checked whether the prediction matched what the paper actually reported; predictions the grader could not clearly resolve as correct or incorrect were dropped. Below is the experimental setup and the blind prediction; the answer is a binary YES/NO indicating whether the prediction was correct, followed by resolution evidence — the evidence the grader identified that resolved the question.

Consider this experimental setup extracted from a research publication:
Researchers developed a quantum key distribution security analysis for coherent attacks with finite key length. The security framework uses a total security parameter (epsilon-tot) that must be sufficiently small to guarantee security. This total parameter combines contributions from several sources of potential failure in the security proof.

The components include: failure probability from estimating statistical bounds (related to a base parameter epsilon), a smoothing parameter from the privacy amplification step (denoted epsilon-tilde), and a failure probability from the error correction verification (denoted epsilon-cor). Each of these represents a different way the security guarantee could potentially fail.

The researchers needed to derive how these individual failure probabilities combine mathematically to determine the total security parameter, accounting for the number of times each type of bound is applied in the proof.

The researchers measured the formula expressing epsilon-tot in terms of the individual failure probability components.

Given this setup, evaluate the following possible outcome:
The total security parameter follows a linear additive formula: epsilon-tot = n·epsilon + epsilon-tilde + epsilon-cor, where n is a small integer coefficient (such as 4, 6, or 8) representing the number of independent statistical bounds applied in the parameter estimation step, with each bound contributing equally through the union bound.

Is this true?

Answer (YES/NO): YES